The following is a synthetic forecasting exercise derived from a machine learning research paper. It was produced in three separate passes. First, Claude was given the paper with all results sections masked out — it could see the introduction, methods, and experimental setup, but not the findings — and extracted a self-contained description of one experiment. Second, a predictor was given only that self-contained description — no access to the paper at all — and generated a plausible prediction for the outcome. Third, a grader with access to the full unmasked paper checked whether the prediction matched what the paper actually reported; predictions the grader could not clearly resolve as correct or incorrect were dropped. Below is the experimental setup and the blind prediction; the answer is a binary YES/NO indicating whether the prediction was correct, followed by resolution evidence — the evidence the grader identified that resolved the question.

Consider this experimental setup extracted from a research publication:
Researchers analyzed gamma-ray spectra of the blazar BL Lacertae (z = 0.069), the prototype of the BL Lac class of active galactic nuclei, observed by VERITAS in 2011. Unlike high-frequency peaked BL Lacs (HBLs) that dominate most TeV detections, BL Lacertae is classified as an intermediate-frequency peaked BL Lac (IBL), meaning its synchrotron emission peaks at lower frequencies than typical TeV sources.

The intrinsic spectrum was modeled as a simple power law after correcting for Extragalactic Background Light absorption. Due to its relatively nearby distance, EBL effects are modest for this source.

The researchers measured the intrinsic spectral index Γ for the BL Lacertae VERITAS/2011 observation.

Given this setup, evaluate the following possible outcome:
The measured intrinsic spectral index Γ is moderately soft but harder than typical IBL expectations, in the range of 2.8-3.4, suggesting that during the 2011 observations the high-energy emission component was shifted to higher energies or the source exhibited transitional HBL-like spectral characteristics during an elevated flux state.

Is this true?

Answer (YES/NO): YES